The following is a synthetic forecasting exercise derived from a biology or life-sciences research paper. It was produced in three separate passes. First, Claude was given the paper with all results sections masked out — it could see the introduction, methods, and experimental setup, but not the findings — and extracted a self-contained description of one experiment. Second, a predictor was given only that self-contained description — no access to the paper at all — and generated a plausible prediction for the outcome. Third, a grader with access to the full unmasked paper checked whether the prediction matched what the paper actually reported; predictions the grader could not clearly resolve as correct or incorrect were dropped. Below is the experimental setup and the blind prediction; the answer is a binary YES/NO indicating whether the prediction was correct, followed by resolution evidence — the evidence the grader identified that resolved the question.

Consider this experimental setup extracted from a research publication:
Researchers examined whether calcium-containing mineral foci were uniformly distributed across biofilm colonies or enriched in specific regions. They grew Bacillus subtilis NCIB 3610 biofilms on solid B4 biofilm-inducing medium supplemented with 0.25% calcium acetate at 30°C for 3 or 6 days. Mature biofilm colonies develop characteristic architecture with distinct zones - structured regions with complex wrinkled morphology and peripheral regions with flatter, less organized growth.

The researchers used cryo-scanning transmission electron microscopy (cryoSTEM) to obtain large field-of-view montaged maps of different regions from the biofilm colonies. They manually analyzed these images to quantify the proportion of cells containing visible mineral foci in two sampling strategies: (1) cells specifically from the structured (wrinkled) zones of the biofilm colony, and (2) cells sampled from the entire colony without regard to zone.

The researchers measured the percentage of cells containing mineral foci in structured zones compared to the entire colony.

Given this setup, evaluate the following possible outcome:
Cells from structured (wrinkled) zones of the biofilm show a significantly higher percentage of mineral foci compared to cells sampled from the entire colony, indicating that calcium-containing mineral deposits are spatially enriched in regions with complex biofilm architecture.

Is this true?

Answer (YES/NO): YES